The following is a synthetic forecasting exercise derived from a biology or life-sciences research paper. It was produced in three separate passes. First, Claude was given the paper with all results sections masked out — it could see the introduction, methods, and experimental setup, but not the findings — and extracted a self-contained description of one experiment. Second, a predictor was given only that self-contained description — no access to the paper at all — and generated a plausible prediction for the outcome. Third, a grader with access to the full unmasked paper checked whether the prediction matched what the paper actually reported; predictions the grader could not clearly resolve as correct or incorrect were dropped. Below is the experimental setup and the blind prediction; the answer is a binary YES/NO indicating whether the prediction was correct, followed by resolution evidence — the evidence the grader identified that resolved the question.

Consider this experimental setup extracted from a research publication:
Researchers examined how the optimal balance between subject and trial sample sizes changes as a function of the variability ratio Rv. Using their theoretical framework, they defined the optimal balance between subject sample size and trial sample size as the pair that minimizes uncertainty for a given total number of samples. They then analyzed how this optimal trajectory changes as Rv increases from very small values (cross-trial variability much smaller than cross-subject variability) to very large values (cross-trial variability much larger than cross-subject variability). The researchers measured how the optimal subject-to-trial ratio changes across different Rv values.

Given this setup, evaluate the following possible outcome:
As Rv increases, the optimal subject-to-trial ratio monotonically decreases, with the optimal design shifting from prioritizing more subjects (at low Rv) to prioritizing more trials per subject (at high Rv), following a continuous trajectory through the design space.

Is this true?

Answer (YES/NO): NO